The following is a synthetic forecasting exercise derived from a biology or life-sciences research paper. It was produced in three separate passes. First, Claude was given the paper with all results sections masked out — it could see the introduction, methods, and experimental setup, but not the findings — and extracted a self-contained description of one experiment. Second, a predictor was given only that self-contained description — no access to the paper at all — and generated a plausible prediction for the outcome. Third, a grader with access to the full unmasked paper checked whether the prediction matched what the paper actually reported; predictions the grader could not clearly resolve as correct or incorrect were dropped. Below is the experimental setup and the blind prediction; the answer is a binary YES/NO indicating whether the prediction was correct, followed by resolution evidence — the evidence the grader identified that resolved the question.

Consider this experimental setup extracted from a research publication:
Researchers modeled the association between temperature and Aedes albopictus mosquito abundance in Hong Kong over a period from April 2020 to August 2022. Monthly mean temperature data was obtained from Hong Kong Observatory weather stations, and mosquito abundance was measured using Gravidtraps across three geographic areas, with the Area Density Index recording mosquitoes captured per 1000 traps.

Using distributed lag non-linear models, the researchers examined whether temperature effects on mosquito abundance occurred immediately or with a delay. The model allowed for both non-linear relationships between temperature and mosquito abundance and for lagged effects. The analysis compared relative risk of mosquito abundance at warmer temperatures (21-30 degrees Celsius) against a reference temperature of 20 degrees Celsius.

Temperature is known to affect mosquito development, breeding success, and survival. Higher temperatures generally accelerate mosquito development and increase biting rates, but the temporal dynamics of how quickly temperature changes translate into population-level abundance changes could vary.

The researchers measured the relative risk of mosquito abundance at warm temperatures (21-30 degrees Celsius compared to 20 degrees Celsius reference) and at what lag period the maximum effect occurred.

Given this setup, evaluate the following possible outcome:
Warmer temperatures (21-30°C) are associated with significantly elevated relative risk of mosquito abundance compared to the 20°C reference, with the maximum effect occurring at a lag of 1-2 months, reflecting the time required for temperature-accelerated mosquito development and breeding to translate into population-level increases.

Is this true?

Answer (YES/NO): NO